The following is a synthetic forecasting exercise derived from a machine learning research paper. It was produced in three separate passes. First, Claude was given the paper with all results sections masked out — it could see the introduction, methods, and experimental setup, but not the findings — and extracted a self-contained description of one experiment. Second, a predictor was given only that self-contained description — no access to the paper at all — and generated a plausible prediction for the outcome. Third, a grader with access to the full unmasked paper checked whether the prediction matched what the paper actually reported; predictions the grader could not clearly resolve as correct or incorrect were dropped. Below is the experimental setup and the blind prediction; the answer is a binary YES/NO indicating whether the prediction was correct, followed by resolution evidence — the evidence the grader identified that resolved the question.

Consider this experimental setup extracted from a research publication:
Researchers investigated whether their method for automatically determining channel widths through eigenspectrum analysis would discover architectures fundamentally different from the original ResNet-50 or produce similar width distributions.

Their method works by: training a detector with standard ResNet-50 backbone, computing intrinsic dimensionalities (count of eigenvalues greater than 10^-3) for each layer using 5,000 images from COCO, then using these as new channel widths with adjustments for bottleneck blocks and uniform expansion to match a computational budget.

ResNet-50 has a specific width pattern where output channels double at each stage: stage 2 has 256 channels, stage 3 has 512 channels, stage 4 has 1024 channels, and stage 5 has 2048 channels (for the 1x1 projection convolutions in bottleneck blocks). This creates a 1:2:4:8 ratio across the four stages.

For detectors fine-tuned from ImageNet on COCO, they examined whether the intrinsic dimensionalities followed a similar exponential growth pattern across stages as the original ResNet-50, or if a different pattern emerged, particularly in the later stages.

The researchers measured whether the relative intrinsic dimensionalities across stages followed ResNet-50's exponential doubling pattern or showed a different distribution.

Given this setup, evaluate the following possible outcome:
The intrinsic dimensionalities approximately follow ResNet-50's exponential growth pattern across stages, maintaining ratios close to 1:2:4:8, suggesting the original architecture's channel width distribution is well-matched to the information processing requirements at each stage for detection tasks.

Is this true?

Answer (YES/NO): NO